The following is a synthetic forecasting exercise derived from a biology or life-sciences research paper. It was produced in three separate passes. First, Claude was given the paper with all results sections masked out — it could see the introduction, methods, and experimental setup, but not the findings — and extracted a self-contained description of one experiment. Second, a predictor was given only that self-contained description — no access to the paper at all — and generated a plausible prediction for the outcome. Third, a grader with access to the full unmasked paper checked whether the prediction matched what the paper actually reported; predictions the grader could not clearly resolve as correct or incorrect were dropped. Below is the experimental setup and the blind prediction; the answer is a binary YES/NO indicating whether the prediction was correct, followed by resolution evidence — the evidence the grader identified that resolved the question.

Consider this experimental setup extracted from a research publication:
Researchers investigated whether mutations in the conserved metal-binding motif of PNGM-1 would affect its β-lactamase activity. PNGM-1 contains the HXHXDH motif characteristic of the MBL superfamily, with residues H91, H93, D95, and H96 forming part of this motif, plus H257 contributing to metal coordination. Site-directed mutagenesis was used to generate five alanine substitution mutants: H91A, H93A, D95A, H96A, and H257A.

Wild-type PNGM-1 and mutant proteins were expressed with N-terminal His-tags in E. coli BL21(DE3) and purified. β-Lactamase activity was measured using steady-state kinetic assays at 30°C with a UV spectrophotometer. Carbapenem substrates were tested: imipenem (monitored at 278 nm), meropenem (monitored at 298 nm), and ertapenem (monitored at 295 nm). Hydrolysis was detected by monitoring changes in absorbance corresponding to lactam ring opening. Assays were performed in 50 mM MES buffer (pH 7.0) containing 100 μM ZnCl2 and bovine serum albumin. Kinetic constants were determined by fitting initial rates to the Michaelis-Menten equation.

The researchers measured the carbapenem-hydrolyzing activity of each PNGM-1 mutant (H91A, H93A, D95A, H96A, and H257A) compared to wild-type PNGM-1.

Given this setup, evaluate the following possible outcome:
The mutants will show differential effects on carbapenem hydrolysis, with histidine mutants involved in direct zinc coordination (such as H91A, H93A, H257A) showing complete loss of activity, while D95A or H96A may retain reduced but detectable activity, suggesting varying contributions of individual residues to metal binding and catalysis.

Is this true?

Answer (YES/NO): NO